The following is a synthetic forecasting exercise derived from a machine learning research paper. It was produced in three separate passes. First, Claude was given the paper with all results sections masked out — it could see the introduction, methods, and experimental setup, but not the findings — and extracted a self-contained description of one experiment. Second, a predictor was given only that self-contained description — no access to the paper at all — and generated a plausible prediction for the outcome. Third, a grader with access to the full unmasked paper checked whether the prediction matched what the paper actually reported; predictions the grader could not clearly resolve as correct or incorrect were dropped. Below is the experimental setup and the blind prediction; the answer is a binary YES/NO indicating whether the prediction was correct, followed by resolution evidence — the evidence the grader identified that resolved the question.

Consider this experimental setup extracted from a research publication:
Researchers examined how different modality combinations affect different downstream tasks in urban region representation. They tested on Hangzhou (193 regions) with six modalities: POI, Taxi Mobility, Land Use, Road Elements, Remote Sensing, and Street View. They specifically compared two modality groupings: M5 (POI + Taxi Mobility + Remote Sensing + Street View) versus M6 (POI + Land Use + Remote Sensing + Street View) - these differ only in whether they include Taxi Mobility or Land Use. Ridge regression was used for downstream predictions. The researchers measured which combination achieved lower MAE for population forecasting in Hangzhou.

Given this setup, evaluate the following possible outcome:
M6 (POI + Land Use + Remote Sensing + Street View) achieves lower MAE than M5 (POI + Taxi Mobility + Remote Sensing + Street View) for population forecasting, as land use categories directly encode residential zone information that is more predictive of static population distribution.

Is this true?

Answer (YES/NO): NO